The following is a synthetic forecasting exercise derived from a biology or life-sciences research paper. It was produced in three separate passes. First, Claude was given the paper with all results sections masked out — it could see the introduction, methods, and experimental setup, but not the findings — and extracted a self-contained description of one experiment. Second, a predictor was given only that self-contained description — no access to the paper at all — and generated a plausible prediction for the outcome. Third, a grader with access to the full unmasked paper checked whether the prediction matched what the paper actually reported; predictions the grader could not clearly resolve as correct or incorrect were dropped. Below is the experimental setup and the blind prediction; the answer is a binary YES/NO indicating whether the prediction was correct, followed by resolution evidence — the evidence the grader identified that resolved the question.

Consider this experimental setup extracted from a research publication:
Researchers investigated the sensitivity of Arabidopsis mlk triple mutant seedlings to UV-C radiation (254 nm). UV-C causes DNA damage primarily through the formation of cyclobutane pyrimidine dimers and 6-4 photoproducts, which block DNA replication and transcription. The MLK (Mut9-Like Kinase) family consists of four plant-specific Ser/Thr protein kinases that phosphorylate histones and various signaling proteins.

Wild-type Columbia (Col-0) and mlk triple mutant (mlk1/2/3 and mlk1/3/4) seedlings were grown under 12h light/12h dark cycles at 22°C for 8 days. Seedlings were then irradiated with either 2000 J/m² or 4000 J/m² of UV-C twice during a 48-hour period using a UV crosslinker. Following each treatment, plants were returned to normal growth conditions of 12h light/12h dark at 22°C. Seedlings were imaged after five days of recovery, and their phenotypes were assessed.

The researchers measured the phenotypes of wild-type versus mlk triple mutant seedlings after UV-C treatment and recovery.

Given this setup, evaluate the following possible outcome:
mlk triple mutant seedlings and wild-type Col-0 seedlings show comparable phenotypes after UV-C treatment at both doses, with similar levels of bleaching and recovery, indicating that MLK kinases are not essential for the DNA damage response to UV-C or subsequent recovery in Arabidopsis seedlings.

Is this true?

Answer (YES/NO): NO